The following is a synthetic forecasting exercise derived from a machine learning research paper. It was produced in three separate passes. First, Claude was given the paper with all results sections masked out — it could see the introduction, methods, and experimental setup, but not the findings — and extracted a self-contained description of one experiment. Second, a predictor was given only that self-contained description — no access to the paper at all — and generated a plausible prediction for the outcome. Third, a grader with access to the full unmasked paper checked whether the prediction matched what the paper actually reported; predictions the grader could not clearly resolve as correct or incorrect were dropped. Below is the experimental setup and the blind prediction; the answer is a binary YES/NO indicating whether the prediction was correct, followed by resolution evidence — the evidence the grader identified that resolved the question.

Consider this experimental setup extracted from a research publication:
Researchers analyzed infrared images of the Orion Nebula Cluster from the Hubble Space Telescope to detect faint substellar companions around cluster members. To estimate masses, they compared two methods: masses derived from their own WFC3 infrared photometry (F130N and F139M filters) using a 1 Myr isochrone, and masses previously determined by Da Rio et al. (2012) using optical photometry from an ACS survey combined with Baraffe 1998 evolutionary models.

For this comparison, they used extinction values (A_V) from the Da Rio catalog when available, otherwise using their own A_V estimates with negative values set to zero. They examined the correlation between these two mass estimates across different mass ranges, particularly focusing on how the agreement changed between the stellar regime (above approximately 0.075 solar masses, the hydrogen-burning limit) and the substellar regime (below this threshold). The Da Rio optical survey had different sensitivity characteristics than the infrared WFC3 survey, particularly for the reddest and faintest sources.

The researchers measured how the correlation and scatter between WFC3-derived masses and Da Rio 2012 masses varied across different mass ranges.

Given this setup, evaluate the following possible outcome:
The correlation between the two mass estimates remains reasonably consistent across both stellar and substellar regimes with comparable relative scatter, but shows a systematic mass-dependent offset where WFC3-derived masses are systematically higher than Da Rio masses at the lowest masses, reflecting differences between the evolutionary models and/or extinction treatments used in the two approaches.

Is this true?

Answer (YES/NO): NO